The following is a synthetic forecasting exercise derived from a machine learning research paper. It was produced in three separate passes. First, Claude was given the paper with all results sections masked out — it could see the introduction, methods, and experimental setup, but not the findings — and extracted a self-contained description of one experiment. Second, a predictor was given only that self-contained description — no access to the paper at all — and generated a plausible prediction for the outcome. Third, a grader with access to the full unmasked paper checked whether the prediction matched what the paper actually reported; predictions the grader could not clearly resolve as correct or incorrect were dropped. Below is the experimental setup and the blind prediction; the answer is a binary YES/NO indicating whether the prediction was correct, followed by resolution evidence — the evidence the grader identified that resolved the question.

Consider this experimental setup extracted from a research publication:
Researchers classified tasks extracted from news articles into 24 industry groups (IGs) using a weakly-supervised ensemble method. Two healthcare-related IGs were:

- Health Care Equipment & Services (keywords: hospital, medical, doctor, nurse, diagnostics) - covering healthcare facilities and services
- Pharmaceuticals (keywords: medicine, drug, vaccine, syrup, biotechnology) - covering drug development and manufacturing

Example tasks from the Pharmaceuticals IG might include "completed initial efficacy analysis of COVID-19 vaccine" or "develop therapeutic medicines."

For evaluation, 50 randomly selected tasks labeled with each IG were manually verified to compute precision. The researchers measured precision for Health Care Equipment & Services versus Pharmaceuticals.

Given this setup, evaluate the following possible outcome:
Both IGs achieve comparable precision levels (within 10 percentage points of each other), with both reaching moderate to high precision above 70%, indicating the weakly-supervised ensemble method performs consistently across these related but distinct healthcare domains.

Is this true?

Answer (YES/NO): NO